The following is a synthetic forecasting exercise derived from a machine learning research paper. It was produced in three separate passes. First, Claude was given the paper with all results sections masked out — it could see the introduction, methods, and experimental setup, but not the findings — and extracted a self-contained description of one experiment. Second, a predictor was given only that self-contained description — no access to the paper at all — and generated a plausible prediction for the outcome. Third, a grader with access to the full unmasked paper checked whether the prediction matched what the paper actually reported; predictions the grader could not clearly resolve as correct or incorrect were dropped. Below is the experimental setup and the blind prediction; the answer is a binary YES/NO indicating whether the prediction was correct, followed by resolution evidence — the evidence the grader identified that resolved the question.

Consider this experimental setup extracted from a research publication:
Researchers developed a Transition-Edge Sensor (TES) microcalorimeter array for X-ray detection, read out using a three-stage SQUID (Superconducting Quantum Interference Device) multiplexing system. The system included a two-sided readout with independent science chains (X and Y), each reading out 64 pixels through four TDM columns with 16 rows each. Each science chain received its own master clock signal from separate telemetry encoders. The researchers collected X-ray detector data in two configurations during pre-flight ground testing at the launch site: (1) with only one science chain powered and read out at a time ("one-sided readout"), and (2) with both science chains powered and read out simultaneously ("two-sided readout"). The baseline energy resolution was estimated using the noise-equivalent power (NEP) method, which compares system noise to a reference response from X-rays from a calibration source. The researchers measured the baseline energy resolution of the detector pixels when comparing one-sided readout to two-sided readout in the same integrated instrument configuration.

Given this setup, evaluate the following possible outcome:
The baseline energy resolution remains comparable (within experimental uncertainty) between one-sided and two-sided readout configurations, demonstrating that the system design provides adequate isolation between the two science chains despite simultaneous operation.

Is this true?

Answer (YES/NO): NO